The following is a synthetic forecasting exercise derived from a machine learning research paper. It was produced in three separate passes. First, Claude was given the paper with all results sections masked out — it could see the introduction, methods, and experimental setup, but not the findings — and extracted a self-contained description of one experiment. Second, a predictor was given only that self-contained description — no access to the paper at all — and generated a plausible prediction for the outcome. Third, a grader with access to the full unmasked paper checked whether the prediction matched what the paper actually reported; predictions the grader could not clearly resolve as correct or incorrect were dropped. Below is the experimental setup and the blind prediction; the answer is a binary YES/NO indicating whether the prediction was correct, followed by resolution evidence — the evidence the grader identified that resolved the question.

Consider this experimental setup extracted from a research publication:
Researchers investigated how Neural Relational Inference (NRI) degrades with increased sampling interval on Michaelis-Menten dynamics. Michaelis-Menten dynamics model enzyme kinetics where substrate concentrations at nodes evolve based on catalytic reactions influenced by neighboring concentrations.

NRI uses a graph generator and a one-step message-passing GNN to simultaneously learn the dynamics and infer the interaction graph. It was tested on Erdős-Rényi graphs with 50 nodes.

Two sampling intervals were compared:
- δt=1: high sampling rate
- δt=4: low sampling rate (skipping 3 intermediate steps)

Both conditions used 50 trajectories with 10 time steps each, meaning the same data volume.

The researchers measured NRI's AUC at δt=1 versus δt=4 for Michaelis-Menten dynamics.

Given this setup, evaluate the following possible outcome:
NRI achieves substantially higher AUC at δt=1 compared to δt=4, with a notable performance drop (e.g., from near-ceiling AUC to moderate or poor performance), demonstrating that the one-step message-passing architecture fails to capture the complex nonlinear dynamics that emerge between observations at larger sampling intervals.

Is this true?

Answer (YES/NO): NO